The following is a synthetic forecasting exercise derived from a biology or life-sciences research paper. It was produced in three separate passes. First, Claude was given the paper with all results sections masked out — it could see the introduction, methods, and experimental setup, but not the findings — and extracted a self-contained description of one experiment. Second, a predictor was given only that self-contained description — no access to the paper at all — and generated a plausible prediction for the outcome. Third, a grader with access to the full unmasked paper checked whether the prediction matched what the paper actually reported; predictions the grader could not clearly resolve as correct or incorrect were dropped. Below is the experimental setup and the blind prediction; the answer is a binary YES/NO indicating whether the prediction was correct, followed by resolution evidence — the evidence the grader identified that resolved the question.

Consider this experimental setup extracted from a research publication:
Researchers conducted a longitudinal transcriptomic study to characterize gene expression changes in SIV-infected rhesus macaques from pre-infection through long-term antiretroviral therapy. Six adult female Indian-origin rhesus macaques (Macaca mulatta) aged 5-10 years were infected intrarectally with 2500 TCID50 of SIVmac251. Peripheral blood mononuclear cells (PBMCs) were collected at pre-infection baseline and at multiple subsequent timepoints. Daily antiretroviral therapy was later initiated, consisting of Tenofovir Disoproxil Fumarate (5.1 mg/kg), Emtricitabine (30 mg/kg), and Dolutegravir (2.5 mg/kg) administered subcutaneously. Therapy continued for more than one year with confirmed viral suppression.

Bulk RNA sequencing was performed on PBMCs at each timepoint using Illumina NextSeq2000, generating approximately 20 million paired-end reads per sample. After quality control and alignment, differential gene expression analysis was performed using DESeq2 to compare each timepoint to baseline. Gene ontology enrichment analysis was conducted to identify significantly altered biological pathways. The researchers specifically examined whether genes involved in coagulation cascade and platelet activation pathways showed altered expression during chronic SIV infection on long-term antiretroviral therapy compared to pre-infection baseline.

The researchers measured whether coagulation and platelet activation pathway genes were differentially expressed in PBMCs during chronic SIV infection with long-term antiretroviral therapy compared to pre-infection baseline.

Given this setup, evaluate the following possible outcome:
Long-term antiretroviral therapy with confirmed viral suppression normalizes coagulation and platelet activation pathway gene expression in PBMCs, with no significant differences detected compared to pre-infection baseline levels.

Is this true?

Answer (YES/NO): NO